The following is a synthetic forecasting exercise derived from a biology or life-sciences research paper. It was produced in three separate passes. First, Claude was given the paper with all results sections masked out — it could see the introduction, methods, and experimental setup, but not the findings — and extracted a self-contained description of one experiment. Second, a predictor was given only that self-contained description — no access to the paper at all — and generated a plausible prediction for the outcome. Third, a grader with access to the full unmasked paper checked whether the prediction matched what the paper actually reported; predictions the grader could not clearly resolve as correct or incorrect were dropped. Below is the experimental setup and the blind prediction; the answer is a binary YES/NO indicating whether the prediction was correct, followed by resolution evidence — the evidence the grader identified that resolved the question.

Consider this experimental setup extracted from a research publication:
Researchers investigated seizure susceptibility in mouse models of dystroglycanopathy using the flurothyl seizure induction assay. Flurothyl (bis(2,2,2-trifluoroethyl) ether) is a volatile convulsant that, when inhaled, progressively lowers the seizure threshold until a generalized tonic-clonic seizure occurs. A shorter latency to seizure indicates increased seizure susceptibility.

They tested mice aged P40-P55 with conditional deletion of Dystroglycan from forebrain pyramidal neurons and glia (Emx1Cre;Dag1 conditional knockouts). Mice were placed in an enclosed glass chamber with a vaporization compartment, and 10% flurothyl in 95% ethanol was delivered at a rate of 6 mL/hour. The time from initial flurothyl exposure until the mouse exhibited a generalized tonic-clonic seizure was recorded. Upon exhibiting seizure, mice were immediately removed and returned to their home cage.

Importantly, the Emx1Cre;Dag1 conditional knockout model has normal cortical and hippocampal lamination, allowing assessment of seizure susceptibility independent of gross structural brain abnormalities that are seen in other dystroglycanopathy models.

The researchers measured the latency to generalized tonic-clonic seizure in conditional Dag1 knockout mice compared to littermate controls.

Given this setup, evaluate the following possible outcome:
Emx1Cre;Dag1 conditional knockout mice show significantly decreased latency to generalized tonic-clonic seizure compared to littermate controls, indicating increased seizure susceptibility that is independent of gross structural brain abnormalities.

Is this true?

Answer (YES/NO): NO